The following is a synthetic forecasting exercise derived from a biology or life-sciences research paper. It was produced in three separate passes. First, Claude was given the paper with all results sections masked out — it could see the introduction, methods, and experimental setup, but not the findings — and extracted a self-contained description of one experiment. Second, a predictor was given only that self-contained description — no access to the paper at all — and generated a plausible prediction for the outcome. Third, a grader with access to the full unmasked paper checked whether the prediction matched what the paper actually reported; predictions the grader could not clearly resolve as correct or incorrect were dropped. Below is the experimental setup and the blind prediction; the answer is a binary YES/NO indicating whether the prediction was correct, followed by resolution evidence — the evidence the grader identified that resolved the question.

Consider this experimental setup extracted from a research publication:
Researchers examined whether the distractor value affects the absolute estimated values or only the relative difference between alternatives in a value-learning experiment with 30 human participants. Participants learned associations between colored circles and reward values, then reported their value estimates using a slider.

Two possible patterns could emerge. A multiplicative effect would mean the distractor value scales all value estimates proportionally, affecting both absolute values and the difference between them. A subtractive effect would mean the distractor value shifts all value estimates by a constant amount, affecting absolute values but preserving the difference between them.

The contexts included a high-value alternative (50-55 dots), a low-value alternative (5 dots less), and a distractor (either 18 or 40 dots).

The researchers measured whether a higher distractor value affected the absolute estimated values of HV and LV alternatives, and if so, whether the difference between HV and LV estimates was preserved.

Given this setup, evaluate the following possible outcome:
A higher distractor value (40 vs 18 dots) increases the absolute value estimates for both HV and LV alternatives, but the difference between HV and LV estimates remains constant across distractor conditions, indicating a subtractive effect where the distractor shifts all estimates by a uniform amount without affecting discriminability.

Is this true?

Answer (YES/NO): NO